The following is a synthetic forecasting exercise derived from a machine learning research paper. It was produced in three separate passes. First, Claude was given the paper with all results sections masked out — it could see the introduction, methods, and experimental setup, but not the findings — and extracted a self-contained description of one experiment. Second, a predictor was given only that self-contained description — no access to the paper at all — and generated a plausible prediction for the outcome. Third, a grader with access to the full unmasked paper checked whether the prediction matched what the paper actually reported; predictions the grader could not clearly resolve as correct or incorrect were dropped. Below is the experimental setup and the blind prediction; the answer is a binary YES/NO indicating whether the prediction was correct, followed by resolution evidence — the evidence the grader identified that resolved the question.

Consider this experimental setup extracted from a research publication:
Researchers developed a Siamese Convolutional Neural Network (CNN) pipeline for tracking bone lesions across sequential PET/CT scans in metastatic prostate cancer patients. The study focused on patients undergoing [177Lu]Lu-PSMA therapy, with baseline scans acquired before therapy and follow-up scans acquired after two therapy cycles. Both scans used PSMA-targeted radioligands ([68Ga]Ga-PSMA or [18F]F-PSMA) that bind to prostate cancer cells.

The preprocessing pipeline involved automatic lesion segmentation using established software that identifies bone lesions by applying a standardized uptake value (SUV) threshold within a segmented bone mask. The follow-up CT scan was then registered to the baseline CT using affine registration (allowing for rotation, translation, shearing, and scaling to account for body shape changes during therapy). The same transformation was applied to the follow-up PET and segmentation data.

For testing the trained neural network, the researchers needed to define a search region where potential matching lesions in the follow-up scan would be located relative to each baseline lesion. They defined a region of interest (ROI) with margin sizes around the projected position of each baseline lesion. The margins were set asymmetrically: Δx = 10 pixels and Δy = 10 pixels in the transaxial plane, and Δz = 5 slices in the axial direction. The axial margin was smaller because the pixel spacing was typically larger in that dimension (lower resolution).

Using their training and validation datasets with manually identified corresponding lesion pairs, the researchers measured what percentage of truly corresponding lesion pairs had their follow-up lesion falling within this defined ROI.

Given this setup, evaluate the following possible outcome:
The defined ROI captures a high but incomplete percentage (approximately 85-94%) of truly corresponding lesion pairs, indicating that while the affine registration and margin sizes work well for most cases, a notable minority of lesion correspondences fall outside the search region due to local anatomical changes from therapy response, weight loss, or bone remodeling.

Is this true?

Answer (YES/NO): NO